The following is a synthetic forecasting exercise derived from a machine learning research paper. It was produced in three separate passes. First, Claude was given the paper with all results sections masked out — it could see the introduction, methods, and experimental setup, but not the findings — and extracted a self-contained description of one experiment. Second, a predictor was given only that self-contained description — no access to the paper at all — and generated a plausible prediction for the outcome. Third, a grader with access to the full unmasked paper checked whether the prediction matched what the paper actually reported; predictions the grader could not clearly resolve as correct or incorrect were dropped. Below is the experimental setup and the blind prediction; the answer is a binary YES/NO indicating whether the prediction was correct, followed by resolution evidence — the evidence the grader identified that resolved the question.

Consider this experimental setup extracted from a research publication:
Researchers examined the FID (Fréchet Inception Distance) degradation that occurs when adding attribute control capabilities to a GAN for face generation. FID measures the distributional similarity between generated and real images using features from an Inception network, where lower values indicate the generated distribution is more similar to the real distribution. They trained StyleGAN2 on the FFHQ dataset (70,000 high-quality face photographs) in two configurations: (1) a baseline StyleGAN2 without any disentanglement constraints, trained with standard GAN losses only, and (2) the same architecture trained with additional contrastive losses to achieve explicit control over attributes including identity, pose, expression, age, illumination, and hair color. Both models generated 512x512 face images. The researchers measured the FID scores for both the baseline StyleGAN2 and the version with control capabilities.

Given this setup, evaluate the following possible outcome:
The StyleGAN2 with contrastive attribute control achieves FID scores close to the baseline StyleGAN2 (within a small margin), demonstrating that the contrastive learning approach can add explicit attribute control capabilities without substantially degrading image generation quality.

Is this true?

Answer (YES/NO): NO